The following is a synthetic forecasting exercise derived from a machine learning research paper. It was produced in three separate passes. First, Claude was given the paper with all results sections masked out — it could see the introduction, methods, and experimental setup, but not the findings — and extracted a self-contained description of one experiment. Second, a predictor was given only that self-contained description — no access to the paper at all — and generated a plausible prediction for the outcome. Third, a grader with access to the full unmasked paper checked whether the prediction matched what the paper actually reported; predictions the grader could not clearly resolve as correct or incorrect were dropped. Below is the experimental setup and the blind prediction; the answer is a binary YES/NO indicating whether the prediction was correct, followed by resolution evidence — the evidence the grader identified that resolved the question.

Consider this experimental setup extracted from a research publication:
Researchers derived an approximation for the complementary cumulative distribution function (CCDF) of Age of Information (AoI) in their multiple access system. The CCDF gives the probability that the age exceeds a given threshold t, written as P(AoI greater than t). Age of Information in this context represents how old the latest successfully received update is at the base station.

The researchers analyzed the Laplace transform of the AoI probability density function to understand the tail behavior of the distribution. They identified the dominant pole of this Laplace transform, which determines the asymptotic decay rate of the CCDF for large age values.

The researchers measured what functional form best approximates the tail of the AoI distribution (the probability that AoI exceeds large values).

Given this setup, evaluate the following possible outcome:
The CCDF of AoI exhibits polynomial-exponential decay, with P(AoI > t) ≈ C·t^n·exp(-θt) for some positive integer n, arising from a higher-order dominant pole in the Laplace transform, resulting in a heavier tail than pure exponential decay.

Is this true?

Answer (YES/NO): NO